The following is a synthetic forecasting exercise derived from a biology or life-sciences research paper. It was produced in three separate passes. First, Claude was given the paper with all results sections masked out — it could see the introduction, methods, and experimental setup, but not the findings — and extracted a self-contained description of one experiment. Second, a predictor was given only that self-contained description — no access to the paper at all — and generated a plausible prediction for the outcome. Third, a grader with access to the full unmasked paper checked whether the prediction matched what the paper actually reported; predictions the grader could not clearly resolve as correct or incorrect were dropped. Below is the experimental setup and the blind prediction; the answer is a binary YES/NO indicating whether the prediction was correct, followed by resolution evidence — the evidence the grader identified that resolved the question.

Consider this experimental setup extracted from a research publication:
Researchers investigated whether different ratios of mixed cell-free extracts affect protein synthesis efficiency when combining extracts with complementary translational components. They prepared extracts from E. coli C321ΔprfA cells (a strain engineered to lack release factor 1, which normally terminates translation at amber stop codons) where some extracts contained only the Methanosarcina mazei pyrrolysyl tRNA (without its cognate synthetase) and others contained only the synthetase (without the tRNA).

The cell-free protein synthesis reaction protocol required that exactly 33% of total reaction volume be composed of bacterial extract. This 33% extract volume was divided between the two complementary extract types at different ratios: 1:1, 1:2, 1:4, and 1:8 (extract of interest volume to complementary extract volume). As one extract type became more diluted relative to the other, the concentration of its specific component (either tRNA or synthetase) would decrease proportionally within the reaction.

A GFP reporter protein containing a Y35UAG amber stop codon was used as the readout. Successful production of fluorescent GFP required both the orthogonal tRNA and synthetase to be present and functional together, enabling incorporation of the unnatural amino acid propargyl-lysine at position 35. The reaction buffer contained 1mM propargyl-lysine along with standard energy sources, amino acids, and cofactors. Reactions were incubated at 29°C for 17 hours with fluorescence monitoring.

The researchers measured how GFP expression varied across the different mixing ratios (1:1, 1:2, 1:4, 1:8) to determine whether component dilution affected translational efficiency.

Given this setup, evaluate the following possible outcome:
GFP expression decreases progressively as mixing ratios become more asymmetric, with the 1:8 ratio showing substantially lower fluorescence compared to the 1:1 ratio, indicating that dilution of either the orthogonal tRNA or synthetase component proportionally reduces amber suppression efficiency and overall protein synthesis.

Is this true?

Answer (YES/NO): YES